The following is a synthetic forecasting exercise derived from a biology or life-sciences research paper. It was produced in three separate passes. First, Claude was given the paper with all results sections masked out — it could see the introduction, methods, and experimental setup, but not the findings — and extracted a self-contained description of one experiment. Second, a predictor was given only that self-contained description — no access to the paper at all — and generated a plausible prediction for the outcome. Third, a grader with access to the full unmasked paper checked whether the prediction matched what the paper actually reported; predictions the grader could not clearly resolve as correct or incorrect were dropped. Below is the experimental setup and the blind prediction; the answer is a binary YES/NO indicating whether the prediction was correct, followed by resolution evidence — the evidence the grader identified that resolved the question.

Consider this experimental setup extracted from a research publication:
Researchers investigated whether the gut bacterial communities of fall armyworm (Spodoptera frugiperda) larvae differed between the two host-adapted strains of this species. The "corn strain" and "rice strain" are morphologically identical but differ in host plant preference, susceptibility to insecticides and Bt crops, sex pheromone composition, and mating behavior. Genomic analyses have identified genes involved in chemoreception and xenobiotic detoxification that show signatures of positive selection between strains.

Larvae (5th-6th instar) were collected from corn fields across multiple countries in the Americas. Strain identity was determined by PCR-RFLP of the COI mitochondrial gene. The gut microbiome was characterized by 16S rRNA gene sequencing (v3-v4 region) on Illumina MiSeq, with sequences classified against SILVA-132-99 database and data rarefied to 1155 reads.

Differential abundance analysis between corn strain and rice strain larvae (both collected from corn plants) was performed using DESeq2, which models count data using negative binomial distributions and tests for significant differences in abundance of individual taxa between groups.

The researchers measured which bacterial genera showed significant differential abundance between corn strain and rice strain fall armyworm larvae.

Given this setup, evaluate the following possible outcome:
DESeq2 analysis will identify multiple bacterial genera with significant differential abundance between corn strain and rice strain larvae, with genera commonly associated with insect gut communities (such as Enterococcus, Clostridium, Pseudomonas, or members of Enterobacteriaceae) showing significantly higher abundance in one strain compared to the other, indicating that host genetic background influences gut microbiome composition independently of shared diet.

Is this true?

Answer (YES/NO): NO